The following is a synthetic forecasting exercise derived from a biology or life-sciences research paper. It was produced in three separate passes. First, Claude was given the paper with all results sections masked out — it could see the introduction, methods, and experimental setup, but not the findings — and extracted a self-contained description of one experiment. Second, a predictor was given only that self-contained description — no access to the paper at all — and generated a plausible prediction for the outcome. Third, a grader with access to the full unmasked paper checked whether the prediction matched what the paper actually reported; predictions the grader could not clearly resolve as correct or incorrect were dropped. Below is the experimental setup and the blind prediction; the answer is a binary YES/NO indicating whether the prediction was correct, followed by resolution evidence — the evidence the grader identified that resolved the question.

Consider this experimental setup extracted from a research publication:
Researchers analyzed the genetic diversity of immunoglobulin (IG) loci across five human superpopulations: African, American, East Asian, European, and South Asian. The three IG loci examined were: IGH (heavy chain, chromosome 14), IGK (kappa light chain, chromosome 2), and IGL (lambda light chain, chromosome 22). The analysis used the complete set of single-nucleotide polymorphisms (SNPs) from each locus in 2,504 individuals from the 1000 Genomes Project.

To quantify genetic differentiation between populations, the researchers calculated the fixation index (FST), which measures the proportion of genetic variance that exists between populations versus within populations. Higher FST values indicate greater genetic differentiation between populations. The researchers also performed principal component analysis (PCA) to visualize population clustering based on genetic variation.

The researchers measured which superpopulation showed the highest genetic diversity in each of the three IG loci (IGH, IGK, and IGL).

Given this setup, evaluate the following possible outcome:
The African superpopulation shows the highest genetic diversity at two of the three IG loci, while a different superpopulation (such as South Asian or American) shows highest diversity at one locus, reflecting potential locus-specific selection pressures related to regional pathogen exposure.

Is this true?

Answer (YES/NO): NO